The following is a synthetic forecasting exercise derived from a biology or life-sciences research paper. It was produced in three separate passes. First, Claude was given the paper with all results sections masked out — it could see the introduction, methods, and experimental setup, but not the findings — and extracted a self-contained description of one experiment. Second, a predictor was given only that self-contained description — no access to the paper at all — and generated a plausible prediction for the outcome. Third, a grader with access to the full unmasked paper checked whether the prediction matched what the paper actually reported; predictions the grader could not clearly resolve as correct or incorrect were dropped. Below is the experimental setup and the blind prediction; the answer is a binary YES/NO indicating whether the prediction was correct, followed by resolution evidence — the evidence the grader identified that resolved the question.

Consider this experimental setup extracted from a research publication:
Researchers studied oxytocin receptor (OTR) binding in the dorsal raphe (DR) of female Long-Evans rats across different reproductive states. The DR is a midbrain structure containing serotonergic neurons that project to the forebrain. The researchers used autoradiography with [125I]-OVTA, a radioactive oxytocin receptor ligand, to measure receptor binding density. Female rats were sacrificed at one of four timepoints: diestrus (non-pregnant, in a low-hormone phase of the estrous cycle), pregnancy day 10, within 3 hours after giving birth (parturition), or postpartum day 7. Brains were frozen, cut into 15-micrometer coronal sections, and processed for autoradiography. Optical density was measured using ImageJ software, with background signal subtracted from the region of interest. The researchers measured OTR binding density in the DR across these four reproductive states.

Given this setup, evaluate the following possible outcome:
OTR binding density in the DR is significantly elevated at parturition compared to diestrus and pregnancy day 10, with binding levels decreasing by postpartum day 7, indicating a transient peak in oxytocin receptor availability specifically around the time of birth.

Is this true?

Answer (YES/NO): NO